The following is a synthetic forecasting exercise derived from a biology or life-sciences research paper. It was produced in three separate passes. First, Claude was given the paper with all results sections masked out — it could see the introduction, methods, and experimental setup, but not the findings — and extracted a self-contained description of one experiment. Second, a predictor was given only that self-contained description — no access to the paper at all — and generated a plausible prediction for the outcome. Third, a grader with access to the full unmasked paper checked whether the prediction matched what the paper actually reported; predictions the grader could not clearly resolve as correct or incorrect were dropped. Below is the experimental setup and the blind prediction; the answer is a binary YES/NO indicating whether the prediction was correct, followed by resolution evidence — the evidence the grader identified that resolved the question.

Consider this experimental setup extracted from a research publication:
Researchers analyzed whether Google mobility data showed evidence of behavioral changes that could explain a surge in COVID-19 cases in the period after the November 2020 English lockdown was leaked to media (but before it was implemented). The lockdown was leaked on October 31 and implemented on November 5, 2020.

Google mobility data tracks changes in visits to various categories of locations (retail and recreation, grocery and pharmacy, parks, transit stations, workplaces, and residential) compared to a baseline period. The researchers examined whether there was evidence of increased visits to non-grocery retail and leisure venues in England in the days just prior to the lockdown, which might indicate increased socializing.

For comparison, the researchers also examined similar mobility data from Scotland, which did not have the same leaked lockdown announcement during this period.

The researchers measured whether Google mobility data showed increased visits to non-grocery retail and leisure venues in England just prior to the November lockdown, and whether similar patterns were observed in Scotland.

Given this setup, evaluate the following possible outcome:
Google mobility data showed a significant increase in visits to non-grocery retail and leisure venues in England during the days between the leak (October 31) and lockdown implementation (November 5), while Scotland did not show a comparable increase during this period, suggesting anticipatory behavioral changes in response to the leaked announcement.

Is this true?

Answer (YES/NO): YES